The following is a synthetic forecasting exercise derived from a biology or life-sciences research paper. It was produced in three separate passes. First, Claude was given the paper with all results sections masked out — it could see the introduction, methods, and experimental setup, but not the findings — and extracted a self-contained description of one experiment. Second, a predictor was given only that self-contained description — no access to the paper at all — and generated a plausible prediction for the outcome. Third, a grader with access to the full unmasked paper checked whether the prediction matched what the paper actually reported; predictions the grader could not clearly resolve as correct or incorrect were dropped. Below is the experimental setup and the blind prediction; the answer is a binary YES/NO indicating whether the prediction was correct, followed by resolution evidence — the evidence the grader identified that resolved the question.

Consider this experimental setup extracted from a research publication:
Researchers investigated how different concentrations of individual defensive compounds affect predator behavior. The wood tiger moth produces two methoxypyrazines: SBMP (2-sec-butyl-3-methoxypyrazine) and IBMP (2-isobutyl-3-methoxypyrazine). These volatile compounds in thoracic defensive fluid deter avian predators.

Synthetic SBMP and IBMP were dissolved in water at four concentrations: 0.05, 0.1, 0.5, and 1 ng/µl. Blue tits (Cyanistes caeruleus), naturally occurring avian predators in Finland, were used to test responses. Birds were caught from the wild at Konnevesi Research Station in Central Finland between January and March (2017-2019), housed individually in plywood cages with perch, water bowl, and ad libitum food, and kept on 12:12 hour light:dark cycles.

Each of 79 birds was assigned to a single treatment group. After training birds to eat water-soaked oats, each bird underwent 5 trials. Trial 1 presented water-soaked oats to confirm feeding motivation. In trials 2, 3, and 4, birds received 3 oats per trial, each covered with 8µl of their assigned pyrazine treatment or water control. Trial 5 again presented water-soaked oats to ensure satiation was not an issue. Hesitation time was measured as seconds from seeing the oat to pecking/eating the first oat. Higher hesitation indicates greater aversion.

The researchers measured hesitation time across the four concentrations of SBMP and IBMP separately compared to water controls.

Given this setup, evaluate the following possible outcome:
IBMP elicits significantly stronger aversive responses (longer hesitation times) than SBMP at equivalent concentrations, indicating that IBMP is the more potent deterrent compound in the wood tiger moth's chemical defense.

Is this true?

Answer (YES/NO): NO